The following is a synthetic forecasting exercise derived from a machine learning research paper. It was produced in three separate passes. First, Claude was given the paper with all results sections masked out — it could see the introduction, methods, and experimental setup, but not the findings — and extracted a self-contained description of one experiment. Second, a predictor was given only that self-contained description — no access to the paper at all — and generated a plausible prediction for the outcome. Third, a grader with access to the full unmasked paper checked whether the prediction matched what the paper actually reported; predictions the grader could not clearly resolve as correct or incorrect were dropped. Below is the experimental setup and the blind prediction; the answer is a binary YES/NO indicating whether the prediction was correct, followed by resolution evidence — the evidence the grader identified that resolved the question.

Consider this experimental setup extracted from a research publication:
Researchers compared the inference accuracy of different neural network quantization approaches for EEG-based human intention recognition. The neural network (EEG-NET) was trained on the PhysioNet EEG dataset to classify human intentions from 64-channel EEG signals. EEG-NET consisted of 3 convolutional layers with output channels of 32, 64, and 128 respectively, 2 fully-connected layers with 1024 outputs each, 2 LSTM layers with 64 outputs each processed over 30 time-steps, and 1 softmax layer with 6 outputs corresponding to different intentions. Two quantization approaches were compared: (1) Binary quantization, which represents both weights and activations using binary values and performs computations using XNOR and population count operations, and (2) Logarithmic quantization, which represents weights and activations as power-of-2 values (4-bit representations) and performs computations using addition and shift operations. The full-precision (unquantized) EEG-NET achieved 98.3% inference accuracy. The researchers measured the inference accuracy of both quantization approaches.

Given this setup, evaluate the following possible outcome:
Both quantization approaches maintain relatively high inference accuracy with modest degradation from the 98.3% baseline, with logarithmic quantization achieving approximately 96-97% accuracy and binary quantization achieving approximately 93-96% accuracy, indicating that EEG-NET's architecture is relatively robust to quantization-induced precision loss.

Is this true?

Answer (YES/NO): YES